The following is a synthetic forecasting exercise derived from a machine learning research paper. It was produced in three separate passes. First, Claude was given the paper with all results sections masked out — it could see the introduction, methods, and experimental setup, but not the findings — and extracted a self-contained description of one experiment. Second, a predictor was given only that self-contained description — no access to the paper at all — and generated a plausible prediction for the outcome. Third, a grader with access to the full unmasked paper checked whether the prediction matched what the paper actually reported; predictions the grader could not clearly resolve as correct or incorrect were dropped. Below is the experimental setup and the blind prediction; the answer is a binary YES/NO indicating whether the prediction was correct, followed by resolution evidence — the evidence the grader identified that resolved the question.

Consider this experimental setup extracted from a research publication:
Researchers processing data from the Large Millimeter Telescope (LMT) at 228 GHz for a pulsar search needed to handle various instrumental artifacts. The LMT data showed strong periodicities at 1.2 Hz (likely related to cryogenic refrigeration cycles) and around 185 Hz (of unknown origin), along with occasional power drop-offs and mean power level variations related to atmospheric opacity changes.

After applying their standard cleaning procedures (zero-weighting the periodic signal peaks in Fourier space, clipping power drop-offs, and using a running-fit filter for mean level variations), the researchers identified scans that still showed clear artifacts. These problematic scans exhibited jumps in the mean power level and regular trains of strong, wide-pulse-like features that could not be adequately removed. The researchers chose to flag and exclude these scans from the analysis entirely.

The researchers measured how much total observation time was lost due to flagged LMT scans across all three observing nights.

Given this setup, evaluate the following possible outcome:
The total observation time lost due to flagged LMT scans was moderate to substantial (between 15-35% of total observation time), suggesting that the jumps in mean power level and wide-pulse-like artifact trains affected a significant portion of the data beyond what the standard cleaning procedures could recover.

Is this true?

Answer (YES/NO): YES